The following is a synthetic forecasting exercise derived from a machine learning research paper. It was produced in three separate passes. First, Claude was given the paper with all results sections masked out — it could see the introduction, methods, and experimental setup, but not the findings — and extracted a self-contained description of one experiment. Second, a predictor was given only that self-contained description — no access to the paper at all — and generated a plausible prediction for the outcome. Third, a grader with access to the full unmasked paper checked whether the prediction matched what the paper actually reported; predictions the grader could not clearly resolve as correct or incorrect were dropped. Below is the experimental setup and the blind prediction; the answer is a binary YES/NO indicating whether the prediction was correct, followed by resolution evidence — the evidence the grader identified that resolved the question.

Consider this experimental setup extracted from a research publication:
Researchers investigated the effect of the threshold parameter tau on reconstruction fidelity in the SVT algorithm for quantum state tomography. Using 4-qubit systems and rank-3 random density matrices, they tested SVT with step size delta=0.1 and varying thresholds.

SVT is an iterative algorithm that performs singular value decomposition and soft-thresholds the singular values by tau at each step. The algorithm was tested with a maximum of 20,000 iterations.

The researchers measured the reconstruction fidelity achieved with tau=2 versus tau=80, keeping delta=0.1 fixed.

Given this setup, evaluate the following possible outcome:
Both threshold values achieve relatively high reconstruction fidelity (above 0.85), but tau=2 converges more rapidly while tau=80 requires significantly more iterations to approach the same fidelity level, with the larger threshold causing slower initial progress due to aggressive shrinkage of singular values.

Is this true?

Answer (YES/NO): NO